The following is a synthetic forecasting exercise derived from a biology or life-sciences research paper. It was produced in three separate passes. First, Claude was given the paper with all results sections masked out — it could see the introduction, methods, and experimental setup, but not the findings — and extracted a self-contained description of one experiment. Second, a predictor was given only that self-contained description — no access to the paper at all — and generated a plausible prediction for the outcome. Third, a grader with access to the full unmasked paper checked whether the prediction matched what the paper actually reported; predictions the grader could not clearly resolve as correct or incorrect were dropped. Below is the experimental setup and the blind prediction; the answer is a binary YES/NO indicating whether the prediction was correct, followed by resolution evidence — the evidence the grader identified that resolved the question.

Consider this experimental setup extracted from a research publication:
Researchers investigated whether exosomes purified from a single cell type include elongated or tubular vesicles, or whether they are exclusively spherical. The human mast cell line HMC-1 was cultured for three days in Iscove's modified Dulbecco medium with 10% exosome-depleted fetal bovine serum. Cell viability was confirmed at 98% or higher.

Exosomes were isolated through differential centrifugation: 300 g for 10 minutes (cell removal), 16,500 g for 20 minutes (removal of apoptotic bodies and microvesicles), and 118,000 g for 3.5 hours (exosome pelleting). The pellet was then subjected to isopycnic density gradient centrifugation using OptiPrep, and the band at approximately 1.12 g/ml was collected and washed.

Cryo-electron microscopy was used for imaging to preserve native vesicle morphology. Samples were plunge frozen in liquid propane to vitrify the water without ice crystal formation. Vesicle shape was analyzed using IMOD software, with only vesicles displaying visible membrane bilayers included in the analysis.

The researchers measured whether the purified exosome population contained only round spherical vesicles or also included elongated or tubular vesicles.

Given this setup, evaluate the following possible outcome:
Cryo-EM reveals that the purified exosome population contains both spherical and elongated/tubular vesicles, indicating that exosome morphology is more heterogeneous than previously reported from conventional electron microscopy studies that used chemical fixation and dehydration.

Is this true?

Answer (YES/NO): YES